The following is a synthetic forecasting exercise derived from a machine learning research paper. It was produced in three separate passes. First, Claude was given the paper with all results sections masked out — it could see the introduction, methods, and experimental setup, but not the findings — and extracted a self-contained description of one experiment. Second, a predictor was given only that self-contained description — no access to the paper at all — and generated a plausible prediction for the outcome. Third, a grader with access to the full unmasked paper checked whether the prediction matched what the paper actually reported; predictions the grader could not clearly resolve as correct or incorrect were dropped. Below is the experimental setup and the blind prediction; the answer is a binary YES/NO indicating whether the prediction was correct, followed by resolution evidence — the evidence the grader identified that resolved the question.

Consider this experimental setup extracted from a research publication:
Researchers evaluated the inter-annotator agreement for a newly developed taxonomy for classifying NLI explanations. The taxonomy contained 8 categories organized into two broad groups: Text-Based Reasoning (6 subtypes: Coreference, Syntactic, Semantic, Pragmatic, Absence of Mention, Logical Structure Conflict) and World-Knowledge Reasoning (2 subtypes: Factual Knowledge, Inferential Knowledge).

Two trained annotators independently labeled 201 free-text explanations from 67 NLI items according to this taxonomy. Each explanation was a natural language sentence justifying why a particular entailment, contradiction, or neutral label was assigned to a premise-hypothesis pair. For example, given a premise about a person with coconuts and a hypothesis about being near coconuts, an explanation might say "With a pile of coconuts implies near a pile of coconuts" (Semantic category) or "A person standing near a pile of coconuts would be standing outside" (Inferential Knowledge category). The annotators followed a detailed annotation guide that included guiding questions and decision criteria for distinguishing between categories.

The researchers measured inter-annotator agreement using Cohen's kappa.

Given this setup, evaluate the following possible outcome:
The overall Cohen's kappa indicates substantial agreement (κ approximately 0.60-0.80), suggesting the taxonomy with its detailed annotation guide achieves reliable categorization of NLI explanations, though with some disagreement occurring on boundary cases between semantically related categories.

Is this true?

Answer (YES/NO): NO